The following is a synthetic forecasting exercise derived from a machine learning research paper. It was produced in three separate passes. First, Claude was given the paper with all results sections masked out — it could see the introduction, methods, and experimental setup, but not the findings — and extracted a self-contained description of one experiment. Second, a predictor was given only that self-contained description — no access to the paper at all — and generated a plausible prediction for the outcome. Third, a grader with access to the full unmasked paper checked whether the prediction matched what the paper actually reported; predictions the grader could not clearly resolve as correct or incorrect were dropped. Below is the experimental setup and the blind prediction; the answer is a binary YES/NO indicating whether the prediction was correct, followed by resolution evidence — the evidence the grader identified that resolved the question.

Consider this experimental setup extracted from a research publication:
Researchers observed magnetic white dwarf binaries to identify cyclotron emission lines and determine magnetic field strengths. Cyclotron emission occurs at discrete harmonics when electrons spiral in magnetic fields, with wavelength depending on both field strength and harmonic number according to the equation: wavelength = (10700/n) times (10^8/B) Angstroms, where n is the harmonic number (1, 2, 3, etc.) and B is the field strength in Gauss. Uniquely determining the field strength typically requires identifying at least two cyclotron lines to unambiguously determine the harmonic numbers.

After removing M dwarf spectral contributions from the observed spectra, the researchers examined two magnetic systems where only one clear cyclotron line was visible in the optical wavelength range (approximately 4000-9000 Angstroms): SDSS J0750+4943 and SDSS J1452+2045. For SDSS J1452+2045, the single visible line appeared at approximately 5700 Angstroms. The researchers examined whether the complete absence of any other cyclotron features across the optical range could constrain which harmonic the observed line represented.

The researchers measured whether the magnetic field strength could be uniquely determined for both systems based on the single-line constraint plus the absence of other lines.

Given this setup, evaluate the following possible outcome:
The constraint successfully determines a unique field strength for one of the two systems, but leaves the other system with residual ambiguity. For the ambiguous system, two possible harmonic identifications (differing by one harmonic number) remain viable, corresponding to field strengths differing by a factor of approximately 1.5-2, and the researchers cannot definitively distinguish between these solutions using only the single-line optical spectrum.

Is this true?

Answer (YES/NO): YES